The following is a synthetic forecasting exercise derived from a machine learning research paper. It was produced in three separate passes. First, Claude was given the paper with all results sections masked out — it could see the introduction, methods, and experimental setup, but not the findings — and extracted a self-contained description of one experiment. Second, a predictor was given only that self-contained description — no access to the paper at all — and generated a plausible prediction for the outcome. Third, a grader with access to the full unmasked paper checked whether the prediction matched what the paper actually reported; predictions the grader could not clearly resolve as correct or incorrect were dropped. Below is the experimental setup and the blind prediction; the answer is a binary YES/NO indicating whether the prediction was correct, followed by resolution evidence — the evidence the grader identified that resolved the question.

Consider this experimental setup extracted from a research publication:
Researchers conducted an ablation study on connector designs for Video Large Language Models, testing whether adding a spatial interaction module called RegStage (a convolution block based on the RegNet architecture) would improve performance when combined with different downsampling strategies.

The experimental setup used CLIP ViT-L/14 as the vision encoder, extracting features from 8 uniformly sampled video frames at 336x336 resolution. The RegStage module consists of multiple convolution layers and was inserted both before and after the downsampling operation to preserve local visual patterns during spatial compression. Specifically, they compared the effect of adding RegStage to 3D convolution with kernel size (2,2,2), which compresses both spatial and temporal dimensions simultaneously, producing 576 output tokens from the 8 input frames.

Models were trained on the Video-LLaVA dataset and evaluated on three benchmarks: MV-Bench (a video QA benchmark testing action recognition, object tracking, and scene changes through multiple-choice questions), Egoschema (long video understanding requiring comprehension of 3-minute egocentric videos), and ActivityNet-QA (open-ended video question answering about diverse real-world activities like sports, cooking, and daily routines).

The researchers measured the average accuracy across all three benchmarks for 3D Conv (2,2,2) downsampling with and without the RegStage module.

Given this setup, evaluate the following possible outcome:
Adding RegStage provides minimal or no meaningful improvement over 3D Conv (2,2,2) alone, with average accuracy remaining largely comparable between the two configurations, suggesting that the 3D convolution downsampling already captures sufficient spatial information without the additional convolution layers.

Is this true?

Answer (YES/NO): NO